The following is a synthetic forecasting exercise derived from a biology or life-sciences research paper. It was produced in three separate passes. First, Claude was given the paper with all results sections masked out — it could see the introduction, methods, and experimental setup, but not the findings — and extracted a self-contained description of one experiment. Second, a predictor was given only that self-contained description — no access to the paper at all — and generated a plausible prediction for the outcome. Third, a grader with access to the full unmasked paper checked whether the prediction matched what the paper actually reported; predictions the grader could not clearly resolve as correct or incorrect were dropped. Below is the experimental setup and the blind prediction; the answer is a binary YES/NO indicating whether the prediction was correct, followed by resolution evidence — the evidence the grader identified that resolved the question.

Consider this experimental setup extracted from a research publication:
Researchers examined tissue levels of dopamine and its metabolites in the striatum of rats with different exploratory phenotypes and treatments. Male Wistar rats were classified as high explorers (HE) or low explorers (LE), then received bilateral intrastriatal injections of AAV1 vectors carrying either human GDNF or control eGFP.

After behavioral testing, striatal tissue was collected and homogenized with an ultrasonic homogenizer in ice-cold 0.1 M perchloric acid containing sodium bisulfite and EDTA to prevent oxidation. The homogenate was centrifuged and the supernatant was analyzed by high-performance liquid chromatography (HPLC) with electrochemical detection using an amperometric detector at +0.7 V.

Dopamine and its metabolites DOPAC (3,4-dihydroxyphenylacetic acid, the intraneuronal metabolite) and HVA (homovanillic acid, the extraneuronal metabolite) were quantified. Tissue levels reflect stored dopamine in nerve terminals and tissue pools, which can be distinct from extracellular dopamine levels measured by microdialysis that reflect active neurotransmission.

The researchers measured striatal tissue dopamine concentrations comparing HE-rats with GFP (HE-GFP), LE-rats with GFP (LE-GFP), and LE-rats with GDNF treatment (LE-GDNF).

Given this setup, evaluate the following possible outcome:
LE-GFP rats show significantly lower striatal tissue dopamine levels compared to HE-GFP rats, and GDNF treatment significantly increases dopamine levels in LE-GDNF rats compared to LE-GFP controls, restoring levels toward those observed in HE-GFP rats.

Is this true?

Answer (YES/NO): NO